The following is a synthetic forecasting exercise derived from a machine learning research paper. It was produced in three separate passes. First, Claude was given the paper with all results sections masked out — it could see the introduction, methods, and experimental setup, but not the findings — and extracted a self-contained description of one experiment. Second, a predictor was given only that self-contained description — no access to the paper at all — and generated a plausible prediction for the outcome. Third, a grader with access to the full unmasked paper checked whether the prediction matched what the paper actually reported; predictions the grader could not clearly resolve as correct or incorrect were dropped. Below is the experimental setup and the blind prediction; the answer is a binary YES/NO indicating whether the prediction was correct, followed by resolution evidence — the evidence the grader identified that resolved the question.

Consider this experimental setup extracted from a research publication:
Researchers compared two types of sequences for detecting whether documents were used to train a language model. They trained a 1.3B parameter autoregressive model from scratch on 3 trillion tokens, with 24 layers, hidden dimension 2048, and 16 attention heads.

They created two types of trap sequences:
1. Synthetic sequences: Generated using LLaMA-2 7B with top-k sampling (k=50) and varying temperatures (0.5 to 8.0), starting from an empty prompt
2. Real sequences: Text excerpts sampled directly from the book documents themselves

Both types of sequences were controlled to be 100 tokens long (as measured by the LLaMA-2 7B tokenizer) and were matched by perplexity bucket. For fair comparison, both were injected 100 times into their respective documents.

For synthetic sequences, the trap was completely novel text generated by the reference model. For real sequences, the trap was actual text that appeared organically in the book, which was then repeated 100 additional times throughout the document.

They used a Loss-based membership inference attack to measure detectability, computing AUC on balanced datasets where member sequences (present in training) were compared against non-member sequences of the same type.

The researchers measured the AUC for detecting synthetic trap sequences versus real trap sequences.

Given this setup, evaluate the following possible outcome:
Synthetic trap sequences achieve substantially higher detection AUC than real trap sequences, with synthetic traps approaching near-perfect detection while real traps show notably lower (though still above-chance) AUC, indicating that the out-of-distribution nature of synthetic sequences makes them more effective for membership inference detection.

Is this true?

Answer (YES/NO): NO